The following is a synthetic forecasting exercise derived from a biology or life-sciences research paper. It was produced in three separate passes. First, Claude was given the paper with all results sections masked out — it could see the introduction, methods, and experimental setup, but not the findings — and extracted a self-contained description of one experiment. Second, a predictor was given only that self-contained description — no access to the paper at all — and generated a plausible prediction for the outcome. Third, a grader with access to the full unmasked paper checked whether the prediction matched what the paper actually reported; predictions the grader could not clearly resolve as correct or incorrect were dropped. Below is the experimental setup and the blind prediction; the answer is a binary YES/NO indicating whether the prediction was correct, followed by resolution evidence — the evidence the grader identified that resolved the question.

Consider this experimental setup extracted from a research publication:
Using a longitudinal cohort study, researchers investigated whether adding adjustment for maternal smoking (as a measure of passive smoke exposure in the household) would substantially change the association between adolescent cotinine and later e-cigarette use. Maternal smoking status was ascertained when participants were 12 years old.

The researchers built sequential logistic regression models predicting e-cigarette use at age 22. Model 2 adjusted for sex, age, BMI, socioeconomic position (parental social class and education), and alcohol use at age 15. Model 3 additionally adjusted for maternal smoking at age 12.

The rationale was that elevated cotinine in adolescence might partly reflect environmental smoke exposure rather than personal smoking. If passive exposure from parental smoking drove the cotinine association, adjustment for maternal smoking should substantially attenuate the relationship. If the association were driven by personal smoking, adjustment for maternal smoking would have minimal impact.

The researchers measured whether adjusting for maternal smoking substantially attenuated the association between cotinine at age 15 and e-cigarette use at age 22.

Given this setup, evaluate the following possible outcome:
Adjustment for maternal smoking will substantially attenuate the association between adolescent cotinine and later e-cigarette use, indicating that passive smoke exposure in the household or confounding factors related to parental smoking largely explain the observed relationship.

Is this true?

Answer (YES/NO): NO